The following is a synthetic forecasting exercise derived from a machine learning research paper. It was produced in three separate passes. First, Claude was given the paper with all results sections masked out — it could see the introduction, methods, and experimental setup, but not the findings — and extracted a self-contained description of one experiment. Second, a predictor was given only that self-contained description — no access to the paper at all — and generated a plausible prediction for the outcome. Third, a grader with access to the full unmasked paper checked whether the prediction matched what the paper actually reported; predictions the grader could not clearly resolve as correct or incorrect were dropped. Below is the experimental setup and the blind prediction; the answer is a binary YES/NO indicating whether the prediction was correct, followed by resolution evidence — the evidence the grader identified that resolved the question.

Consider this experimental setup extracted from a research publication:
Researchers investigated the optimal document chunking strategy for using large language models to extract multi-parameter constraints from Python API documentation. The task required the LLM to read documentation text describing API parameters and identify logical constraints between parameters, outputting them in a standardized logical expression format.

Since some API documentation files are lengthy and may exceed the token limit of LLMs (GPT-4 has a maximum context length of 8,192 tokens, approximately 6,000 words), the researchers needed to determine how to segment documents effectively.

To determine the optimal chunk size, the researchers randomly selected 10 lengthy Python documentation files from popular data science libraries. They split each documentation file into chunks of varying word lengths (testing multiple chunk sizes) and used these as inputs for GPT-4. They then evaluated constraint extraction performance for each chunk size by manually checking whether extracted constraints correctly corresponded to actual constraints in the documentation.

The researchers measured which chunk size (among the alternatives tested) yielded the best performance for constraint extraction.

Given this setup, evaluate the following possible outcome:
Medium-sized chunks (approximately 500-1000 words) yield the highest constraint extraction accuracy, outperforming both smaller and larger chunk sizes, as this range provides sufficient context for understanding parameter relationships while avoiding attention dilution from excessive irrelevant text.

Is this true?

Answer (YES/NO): NO